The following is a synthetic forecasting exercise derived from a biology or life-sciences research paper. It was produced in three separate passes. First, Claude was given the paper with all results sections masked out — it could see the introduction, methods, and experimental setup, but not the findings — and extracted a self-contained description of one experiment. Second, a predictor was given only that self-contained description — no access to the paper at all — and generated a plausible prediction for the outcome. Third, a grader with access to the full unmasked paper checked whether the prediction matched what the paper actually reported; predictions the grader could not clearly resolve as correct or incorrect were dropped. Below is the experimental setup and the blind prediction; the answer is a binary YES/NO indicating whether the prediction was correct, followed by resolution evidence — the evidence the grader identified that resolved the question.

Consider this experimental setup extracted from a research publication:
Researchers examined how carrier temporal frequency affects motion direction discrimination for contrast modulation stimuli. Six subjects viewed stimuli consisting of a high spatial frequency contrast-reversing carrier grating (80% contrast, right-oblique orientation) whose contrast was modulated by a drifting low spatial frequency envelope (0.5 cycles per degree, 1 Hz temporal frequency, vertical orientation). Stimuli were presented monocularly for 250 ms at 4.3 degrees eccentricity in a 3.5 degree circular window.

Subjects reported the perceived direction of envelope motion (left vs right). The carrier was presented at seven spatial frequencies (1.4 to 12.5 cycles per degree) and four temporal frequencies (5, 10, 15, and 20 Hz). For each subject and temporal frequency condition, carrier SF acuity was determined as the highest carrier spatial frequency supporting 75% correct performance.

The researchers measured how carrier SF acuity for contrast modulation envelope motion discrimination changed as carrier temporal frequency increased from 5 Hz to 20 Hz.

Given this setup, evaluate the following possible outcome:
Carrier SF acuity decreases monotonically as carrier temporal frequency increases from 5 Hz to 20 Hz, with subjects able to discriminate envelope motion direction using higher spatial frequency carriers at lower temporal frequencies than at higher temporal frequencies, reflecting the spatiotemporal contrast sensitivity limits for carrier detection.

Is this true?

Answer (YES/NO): NO